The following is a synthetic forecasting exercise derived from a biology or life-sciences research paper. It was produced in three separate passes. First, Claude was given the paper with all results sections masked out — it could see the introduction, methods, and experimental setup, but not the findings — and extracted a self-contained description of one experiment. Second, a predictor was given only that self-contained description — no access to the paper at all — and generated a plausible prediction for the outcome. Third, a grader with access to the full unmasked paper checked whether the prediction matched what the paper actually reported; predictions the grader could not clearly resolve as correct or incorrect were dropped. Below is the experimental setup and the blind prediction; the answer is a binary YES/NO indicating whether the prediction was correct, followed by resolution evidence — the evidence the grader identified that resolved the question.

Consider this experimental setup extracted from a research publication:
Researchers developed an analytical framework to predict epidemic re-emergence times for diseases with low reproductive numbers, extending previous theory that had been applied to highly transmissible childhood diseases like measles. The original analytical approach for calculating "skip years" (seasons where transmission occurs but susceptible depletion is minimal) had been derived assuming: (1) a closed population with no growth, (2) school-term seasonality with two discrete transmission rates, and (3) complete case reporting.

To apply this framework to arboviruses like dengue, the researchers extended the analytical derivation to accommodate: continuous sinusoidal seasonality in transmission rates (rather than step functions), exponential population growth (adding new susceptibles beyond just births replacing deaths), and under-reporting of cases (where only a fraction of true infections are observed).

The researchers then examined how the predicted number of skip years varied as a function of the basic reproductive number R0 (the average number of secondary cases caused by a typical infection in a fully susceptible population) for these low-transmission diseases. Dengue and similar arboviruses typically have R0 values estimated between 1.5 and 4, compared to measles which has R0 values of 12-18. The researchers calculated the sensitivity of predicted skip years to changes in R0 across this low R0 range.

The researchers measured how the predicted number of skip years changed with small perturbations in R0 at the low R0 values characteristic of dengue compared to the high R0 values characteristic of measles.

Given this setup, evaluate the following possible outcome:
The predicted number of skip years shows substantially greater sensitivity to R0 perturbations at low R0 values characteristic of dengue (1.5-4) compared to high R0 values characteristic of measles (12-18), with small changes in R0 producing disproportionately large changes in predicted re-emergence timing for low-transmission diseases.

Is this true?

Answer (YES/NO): YES